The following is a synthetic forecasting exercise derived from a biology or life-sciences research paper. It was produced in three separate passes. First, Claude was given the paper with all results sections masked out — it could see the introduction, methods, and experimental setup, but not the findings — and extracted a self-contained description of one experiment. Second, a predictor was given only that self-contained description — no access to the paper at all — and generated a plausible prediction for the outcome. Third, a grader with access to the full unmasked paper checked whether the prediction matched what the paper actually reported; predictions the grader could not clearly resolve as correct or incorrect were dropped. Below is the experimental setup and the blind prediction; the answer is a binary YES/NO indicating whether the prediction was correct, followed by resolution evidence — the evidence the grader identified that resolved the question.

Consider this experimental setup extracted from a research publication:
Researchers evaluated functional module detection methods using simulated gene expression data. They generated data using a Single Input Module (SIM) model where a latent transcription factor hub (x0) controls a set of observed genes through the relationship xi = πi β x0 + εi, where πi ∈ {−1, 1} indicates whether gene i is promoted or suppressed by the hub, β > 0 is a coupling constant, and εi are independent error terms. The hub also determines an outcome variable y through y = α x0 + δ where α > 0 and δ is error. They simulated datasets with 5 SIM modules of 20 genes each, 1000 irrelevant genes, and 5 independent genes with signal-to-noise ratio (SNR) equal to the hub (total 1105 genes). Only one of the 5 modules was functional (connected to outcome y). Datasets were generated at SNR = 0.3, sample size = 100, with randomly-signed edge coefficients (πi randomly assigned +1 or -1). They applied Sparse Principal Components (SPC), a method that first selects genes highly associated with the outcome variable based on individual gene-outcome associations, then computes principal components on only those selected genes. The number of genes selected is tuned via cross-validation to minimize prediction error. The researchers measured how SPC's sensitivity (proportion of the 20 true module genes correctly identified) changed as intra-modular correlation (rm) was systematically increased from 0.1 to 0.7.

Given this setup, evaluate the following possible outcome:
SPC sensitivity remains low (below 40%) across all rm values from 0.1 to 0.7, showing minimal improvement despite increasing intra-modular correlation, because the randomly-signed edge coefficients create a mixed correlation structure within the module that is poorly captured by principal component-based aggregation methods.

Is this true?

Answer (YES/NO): NO